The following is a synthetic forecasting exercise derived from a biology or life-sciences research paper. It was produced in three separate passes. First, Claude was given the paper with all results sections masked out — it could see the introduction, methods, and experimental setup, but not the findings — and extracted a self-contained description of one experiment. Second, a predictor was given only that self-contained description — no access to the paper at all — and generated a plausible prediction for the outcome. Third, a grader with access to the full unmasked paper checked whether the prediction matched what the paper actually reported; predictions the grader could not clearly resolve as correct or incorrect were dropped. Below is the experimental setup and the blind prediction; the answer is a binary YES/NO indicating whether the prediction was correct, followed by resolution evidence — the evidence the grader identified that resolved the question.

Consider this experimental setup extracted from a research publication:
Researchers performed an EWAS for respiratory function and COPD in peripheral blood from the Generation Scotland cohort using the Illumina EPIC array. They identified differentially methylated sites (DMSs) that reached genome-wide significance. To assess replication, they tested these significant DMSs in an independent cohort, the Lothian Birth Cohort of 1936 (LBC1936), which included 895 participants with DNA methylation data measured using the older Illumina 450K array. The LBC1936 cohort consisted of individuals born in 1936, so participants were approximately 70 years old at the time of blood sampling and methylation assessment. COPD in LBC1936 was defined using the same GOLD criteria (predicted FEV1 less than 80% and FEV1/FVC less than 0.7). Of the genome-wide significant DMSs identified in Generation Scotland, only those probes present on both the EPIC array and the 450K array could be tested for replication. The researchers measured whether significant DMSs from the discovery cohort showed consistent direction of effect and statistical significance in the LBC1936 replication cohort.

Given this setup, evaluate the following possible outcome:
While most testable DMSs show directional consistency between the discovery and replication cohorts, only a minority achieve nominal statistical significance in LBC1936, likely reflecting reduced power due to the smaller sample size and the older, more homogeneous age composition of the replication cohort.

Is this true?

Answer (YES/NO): YES